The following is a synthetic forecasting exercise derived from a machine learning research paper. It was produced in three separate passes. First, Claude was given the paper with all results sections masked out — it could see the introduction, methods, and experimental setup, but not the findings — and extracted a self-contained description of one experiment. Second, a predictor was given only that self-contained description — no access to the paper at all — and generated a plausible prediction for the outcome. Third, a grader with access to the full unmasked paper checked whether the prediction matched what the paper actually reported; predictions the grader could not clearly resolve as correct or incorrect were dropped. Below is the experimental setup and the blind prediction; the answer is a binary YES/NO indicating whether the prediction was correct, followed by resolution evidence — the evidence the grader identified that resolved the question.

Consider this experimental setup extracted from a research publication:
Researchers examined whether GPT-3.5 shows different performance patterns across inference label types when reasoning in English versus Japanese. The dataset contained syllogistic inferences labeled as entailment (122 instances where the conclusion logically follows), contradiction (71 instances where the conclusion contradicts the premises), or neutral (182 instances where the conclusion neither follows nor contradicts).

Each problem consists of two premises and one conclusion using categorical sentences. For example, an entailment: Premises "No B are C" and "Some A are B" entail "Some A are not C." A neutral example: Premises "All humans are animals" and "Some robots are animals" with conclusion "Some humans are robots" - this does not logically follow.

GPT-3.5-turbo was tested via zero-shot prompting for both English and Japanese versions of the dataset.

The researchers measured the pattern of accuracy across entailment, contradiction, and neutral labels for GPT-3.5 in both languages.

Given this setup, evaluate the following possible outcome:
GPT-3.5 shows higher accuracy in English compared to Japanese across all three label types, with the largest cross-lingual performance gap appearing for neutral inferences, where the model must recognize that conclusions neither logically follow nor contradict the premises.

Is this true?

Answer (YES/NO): NO